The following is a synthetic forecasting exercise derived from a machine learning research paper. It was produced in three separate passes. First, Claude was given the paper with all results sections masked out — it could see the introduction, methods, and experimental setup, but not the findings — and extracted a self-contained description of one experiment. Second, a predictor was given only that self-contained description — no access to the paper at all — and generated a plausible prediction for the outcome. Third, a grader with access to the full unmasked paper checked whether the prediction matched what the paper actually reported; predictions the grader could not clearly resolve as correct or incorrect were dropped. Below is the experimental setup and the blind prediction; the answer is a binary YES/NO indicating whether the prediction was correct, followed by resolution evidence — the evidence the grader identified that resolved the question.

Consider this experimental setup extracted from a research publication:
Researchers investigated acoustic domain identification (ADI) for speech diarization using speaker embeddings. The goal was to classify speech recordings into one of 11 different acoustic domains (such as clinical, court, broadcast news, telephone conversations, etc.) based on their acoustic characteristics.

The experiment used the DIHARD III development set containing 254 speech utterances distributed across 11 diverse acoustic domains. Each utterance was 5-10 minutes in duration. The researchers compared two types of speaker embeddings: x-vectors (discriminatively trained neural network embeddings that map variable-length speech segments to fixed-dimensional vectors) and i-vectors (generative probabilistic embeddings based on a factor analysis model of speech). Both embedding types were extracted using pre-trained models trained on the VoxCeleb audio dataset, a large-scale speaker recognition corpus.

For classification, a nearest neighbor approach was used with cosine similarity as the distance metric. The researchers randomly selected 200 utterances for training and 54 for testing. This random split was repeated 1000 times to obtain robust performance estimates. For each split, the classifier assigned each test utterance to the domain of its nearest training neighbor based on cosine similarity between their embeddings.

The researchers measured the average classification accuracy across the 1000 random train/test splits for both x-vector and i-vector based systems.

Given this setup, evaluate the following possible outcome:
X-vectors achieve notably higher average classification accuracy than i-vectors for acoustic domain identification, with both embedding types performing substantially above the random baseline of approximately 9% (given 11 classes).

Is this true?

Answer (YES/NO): NO